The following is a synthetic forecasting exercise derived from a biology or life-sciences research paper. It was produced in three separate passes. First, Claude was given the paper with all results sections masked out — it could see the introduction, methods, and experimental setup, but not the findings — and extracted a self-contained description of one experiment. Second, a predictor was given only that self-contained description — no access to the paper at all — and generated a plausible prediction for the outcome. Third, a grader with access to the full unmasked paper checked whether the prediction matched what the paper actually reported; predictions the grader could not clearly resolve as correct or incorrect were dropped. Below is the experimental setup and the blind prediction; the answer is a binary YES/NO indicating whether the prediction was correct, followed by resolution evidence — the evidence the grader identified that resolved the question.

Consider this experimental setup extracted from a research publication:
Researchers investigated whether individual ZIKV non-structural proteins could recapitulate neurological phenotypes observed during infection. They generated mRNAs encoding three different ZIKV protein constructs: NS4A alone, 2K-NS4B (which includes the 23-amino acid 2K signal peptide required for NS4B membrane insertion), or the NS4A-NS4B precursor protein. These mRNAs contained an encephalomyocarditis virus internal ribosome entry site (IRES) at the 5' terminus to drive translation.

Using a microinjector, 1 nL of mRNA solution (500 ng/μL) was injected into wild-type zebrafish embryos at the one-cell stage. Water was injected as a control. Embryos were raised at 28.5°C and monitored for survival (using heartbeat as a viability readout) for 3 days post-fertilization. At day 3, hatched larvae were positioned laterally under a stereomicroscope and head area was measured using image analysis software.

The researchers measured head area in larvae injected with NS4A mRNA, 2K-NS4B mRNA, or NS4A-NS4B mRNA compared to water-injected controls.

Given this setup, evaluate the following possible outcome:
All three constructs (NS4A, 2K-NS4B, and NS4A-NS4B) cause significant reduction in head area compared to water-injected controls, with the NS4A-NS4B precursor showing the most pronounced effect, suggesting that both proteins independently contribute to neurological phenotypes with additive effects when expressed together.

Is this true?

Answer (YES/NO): NO